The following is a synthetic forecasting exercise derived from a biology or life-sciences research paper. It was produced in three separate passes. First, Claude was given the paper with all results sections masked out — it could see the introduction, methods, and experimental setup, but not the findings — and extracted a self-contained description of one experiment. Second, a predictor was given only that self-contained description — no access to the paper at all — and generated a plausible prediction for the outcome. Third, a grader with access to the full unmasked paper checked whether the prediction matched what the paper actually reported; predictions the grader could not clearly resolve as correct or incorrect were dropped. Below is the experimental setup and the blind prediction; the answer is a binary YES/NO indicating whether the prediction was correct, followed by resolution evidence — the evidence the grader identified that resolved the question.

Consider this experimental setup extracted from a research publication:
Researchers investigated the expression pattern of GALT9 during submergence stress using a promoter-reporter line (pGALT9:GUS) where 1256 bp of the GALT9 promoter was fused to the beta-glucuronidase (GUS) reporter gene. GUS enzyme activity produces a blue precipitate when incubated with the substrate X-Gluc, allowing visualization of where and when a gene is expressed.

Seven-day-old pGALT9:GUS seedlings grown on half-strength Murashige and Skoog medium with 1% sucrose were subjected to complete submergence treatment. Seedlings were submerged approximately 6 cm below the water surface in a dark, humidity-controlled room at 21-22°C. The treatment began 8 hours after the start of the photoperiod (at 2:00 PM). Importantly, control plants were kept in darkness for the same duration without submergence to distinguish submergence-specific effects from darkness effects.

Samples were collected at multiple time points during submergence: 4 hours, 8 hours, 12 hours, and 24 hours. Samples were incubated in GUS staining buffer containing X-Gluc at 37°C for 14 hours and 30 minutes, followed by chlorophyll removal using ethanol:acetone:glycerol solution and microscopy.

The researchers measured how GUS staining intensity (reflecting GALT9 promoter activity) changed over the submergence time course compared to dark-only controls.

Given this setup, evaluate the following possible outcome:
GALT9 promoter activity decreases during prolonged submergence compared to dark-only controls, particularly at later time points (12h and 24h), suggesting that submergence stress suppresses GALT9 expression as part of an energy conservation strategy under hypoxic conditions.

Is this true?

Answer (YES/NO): YES